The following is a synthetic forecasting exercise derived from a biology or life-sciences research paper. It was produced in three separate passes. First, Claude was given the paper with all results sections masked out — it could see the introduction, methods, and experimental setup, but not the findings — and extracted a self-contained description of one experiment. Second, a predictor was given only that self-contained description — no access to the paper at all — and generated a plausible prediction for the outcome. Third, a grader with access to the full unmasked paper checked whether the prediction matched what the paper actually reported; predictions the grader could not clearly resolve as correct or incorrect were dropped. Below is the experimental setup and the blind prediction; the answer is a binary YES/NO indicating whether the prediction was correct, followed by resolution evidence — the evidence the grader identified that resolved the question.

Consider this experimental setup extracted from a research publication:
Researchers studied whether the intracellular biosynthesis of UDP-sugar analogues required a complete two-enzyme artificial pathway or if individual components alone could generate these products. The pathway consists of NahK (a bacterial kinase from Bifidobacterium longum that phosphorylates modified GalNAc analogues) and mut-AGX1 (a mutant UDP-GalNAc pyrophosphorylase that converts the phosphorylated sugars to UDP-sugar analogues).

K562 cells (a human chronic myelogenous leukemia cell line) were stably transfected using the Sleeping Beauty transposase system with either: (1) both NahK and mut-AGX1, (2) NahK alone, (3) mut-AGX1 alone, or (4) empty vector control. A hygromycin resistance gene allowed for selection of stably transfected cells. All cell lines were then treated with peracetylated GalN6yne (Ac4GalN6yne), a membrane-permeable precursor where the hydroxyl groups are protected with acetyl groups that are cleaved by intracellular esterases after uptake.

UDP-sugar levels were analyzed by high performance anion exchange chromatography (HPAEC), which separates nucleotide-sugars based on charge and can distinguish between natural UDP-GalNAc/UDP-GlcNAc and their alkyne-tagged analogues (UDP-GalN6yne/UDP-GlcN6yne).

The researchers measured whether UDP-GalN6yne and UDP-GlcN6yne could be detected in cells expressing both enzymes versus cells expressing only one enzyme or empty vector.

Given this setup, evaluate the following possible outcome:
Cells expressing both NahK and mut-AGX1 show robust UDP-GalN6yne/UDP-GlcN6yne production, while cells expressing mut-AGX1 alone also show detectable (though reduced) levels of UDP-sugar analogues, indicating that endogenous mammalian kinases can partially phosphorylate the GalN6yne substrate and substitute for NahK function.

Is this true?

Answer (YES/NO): YES